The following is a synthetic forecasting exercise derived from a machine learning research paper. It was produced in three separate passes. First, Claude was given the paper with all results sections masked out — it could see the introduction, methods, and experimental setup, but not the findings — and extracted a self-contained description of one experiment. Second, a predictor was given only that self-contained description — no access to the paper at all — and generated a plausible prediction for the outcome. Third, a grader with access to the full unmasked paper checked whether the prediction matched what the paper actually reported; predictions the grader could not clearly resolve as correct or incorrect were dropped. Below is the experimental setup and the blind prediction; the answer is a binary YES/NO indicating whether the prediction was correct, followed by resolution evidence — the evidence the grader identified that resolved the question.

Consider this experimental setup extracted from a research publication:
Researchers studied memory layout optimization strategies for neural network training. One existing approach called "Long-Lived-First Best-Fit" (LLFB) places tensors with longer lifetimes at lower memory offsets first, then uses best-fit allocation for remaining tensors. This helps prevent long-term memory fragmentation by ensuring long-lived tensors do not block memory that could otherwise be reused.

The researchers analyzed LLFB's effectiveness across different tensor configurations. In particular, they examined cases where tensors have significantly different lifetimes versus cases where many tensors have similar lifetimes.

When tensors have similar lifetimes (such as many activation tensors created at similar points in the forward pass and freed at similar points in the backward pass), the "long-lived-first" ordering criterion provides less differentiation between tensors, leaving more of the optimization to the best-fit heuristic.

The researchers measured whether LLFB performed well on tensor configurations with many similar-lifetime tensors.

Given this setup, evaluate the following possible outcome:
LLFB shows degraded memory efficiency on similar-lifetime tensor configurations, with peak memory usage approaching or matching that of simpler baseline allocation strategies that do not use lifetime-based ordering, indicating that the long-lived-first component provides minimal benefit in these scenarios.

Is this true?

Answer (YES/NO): YES